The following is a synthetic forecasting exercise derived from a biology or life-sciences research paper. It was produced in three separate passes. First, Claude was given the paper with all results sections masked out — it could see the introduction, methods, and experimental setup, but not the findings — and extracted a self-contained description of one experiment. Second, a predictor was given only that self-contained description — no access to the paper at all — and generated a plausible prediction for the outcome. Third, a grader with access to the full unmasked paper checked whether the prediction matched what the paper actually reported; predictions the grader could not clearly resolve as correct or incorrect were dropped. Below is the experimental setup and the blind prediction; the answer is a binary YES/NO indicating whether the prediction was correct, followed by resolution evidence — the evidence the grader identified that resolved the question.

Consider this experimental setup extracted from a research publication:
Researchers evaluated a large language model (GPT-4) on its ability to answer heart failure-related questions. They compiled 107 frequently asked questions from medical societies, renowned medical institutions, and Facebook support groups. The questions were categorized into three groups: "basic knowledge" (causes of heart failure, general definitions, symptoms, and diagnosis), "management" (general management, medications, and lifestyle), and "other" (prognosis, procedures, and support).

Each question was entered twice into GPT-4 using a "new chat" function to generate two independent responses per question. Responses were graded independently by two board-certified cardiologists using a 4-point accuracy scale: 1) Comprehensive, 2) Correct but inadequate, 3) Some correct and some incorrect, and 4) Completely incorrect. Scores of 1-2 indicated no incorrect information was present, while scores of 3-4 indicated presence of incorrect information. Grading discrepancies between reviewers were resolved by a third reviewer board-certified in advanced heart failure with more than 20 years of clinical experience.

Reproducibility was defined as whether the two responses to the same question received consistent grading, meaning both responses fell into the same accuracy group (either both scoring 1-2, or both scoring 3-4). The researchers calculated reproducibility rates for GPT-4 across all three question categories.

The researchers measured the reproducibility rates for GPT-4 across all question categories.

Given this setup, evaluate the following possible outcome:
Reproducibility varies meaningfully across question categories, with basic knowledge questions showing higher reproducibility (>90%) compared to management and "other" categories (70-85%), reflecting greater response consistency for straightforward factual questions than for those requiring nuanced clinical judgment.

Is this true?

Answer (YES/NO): NO